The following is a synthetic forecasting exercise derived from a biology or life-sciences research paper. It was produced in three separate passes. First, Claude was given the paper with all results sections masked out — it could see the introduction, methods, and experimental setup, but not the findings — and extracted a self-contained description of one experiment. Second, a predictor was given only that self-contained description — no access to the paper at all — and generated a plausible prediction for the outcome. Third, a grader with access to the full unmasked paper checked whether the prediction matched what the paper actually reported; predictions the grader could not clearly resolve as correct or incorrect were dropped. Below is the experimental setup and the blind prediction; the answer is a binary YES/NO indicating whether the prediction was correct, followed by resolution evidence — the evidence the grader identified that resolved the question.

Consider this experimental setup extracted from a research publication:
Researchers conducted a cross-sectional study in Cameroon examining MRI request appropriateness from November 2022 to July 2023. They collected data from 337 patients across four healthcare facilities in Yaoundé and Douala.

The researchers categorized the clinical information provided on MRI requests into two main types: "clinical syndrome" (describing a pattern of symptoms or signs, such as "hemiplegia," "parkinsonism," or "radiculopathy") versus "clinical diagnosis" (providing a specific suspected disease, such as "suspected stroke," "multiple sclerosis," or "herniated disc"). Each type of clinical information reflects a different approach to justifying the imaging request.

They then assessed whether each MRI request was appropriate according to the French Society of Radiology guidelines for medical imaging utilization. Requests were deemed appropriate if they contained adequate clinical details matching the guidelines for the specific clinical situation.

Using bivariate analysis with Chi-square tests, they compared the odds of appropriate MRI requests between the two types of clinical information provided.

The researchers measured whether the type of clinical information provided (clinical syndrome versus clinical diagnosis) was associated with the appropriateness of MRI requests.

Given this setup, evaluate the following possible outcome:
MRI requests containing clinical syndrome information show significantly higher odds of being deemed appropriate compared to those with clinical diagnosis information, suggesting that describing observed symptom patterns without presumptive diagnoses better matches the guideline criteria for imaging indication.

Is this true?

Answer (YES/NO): YES